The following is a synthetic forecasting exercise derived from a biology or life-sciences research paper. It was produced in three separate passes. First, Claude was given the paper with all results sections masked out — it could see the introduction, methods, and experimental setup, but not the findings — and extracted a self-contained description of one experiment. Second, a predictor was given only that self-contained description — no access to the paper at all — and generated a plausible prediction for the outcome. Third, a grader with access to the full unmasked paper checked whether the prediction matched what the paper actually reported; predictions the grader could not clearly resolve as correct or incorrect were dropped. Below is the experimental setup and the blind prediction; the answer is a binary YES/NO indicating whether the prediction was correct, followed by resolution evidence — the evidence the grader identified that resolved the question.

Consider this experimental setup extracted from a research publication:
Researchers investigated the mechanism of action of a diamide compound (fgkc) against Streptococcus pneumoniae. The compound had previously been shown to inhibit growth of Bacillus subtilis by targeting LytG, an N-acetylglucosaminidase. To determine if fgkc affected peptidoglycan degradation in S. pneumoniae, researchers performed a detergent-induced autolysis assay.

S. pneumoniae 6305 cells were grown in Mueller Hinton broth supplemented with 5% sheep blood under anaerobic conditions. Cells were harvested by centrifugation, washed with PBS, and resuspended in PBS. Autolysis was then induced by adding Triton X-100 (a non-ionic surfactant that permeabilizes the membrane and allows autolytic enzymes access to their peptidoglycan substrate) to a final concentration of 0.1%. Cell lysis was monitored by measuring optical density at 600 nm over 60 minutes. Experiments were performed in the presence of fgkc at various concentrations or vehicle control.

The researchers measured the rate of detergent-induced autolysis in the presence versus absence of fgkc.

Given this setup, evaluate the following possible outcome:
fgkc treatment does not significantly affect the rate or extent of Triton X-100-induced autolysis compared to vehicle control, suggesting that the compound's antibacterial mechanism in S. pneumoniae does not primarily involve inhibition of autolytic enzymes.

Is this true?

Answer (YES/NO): NO